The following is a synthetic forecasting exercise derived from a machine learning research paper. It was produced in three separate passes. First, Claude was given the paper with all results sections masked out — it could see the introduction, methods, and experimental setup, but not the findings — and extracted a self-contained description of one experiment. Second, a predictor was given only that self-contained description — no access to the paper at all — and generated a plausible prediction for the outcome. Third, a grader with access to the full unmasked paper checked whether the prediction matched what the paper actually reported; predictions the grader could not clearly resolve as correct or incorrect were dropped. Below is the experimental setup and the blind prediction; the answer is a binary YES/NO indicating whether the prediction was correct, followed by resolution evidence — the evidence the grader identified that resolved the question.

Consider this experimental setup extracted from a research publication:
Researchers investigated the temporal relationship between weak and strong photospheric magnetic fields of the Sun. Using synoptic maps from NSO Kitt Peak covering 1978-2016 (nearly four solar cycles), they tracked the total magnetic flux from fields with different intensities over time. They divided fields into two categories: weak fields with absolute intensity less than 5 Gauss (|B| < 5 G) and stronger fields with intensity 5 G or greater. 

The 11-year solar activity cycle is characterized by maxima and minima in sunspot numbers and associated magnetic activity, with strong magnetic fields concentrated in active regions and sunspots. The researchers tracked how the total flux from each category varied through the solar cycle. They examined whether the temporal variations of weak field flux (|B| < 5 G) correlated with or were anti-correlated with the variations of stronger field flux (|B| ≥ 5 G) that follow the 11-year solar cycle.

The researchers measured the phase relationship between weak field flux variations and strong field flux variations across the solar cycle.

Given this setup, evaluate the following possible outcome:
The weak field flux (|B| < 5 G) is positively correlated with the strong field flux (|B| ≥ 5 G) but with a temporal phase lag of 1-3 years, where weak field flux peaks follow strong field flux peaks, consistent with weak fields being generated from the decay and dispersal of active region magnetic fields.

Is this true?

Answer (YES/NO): NO